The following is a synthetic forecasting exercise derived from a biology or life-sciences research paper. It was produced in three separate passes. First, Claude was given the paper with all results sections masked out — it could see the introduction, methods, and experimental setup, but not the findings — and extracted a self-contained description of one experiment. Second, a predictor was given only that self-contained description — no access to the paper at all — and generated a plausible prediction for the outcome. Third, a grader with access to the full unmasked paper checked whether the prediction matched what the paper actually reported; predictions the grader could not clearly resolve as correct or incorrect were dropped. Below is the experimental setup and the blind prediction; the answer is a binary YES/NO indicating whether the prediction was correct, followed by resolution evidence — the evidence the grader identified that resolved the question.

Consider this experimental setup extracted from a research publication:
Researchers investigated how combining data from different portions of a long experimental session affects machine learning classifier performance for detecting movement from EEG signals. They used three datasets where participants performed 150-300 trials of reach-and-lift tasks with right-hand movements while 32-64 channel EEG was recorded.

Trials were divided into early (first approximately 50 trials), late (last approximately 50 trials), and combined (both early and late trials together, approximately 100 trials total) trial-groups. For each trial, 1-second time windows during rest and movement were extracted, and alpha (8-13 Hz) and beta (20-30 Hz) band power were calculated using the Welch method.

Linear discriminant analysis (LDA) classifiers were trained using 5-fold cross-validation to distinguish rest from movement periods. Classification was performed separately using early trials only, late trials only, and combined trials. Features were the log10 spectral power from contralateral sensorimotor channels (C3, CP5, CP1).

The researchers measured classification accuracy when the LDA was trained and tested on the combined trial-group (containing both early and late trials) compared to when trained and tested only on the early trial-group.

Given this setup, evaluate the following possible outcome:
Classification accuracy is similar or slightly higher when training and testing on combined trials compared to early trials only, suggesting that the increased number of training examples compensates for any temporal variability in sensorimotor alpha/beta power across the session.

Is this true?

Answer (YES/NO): YES